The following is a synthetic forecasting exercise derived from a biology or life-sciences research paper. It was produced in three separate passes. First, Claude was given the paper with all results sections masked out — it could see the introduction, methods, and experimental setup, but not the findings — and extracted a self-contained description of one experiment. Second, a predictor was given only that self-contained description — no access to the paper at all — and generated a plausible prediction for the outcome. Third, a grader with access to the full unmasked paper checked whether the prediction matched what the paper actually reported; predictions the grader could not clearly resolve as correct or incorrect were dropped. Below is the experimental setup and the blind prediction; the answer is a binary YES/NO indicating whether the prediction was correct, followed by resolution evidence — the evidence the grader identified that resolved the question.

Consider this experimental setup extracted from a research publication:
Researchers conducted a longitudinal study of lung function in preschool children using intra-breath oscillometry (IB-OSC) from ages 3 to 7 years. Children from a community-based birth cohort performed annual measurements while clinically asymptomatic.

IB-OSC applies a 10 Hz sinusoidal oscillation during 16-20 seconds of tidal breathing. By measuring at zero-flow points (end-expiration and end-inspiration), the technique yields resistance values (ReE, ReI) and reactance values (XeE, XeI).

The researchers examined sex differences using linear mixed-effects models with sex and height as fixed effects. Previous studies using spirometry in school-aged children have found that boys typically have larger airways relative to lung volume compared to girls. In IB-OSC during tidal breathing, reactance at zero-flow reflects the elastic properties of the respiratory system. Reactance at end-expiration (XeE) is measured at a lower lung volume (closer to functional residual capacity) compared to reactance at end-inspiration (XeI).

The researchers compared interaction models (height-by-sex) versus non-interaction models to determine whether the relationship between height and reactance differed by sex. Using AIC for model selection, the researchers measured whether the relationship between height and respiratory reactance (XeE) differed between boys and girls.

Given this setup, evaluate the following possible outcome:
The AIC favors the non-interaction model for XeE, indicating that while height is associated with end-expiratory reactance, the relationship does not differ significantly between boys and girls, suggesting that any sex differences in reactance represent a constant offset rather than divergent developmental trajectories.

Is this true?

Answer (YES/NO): NO